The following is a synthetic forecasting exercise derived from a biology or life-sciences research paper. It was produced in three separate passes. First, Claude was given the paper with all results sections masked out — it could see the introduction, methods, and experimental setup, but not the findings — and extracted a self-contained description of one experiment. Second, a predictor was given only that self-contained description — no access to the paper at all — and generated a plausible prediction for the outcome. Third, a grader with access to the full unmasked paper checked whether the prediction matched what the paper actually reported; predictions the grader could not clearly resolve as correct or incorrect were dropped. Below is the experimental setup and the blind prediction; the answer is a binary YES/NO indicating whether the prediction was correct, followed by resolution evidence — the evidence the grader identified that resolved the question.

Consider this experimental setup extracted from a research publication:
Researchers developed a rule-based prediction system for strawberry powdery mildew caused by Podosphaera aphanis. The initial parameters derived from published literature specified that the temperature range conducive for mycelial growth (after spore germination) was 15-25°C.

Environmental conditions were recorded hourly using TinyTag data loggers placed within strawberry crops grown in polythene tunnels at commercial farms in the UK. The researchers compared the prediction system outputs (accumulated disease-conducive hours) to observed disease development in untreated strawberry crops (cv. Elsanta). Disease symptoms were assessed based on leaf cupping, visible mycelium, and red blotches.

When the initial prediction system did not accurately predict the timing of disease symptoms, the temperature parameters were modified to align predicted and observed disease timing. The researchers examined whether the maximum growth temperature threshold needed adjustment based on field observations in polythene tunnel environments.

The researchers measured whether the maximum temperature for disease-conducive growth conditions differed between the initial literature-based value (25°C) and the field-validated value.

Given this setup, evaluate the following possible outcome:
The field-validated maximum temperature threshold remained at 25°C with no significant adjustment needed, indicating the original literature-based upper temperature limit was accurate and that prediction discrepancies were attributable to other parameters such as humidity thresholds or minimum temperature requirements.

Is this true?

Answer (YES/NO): NO